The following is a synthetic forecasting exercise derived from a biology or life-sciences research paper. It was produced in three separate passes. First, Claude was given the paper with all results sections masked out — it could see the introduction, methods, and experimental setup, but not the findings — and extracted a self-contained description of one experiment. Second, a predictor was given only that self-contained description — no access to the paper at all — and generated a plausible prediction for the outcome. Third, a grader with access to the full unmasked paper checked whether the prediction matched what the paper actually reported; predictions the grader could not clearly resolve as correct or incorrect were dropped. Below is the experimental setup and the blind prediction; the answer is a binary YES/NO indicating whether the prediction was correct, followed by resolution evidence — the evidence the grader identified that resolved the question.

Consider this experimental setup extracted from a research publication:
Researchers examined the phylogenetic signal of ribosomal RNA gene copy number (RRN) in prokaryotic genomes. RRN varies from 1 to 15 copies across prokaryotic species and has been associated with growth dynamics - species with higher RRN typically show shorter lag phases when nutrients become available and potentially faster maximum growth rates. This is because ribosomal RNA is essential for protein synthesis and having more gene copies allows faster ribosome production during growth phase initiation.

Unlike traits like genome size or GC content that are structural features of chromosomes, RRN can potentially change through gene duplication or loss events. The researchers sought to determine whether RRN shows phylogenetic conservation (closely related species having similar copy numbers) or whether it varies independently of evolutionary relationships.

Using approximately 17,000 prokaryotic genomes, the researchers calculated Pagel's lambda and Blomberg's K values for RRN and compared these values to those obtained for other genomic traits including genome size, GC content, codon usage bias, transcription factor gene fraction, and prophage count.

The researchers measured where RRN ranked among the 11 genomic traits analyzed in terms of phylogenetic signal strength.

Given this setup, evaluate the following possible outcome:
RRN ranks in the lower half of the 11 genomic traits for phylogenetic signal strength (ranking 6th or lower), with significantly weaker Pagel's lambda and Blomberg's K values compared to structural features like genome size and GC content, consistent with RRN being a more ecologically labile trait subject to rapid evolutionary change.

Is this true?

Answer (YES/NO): YES